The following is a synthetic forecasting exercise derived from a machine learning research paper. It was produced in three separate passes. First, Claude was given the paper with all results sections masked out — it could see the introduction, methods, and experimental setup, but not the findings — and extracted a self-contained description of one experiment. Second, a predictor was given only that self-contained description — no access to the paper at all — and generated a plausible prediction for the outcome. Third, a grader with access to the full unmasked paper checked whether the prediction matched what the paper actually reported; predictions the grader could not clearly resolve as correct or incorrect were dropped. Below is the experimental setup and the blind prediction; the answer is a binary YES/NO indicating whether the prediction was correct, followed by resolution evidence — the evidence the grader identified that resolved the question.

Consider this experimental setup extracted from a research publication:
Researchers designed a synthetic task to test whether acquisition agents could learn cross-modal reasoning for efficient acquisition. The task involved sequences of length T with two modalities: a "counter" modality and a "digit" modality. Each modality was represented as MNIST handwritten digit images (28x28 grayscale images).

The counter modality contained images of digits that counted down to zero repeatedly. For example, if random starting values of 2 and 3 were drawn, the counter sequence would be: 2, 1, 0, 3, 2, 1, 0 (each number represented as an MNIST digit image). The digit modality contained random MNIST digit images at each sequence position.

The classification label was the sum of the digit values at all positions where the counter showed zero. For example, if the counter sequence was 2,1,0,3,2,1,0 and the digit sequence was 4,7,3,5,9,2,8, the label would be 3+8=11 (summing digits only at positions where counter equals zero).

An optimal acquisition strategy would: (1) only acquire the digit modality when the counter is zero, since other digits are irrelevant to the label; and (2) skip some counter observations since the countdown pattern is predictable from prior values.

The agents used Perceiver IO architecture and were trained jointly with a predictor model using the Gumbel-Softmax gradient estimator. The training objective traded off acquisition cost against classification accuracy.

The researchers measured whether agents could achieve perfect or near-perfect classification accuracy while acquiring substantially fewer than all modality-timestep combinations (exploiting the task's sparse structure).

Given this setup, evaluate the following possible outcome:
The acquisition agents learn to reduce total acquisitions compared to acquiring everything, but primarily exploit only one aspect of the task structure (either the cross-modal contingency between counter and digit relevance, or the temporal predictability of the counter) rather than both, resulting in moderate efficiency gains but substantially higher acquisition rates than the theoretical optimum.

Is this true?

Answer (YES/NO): NO